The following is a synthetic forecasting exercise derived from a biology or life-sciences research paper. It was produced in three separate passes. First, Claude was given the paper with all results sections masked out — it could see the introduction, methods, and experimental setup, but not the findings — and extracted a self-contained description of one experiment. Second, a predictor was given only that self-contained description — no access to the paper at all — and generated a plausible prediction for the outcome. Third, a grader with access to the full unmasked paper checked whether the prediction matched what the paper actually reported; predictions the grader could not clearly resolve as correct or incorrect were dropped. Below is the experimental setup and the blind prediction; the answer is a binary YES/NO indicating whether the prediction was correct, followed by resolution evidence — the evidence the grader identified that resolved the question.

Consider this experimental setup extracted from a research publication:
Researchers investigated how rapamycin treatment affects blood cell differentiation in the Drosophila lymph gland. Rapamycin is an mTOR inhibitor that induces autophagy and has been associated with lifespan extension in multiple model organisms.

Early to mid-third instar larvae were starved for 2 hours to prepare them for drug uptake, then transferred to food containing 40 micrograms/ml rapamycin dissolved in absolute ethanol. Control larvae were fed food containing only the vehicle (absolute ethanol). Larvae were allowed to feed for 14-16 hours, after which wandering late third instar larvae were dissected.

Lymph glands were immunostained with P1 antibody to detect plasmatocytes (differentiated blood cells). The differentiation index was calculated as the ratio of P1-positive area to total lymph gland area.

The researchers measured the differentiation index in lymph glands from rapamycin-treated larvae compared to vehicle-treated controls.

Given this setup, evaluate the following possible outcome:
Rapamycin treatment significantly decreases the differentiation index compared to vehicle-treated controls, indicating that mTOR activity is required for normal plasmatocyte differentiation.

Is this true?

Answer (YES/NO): YES